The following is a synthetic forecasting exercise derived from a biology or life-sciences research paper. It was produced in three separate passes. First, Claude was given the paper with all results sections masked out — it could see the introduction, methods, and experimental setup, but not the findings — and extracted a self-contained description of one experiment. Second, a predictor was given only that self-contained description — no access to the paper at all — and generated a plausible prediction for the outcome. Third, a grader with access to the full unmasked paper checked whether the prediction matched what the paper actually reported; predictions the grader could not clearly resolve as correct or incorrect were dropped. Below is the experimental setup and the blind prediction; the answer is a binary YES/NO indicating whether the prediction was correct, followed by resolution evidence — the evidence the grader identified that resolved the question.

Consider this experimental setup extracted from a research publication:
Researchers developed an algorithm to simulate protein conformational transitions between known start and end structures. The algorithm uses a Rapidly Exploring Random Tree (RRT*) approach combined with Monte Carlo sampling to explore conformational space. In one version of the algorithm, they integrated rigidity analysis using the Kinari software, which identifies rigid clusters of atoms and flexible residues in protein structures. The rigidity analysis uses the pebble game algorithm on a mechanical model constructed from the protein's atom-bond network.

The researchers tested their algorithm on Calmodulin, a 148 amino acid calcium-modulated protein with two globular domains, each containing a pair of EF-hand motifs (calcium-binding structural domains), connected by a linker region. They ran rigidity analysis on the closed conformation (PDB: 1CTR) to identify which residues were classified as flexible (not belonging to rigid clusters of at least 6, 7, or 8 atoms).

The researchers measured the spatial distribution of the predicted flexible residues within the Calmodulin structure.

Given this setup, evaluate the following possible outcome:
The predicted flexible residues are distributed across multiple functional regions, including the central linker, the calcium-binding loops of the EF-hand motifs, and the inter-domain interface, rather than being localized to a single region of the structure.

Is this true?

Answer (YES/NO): NO